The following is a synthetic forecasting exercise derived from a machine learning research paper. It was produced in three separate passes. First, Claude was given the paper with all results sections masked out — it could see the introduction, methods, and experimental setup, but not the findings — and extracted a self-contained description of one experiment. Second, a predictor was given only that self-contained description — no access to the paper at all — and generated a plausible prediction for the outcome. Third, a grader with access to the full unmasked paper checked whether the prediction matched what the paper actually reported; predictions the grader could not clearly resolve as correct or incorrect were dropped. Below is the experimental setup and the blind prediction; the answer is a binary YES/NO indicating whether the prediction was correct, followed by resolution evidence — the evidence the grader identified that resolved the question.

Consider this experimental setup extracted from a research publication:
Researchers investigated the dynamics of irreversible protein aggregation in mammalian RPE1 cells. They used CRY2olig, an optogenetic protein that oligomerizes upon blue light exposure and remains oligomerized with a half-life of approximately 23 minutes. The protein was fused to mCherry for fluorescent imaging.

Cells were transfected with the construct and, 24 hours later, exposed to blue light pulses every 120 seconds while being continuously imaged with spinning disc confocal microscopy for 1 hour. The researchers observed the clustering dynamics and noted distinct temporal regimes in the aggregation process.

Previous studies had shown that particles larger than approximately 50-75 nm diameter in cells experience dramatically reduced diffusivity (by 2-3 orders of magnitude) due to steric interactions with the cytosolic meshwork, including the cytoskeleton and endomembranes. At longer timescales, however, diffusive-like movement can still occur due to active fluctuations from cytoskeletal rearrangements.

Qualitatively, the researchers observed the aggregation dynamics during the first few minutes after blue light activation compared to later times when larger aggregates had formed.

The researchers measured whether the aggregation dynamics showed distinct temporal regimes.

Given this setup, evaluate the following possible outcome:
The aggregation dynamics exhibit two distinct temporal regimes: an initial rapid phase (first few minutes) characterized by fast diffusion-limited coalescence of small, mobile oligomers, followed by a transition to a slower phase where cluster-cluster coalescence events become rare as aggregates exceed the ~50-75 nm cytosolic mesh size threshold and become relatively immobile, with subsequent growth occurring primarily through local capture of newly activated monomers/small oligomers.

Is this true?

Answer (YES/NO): NO